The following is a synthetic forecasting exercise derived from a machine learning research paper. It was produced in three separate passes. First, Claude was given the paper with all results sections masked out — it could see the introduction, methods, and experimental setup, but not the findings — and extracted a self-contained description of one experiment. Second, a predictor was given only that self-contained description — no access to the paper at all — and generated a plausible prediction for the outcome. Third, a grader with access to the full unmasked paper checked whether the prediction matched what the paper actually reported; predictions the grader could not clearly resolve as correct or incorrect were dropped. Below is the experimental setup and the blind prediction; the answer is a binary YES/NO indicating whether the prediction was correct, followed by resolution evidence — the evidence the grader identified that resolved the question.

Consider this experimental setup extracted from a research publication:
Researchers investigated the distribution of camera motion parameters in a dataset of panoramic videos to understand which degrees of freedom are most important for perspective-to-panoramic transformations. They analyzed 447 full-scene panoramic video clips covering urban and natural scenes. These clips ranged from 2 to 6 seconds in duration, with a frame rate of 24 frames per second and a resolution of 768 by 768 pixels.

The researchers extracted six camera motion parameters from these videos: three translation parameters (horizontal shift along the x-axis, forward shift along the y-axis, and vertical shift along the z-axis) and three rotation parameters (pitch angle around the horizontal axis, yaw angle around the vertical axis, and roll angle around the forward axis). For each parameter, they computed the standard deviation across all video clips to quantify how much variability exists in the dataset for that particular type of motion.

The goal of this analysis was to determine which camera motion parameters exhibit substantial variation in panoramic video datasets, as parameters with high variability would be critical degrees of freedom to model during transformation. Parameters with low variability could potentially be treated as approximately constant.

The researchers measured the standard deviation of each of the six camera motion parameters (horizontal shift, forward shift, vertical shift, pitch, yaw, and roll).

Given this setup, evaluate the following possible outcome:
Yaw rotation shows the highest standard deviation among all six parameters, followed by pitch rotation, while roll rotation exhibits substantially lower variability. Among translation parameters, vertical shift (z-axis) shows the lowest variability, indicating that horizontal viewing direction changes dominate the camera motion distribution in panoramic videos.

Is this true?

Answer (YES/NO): NO